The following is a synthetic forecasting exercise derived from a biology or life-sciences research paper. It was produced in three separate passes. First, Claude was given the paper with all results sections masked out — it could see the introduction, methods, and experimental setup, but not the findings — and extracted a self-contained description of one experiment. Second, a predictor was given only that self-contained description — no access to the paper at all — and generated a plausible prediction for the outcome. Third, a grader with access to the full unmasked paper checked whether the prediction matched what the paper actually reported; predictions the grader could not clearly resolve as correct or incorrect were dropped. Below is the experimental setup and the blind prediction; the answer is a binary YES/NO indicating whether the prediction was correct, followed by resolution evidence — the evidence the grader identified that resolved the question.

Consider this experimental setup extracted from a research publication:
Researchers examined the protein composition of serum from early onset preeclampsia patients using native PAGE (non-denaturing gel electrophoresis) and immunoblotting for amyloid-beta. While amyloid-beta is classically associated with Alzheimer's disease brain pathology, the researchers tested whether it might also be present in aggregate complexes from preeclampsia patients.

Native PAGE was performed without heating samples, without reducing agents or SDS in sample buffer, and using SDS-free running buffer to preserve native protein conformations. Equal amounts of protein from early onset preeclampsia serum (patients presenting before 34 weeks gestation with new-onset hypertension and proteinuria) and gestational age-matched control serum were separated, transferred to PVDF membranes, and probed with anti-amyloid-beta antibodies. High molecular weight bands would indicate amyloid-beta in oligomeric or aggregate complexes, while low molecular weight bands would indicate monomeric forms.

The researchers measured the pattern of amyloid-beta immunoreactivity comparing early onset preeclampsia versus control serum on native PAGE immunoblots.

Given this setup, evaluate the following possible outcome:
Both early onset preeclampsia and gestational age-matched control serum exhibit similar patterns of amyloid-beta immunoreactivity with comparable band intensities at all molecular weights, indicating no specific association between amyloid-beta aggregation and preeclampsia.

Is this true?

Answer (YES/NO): NO